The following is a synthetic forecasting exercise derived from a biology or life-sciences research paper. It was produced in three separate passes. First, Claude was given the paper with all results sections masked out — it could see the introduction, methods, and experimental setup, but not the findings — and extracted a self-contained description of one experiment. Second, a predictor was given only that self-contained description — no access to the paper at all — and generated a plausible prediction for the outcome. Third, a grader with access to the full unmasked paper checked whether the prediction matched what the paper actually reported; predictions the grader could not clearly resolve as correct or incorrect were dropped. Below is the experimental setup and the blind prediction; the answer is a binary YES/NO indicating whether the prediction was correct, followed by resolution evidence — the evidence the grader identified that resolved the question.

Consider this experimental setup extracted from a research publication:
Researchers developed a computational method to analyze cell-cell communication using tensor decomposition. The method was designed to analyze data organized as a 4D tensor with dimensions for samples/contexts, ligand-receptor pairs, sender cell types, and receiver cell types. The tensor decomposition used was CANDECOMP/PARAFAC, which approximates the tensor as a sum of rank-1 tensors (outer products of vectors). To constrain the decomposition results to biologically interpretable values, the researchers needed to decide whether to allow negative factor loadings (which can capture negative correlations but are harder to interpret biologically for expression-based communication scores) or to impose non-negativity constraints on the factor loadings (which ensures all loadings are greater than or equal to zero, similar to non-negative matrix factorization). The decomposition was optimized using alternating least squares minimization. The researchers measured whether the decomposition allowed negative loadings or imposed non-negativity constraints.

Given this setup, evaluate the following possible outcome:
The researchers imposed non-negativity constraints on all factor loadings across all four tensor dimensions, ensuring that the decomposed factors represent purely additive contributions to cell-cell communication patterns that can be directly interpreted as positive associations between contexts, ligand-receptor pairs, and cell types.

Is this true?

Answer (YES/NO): YES